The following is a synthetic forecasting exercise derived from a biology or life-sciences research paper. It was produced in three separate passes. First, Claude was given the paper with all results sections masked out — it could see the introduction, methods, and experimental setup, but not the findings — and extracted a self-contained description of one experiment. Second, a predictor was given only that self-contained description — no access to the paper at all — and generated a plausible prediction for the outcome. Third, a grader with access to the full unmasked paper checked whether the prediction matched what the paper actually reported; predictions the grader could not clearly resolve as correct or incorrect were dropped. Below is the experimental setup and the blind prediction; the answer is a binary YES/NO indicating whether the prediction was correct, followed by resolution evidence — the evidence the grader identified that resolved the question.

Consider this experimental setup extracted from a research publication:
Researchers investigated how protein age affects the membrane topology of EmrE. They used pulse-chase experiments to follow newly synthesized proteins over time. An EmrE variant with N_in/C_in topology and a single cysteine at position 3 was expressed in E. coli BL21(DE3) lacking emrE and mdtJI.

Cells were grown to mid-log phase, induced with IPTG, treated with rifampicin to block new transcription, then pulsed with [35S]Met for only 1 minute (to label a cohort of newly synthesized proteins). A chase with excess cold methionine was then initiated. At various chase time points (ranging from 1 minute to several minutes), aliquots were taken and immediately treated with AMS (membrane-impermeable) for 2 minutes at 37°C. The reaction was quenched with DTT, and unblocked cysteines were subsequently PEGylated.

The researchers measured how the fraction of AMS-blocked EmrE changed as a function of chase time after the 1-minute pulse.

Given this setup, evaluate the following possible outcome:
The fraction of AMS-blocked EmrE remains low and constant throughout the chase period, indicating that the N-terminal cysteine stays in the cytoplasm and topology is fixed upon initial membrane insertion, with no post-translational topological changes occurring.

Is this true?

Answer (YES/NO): NO